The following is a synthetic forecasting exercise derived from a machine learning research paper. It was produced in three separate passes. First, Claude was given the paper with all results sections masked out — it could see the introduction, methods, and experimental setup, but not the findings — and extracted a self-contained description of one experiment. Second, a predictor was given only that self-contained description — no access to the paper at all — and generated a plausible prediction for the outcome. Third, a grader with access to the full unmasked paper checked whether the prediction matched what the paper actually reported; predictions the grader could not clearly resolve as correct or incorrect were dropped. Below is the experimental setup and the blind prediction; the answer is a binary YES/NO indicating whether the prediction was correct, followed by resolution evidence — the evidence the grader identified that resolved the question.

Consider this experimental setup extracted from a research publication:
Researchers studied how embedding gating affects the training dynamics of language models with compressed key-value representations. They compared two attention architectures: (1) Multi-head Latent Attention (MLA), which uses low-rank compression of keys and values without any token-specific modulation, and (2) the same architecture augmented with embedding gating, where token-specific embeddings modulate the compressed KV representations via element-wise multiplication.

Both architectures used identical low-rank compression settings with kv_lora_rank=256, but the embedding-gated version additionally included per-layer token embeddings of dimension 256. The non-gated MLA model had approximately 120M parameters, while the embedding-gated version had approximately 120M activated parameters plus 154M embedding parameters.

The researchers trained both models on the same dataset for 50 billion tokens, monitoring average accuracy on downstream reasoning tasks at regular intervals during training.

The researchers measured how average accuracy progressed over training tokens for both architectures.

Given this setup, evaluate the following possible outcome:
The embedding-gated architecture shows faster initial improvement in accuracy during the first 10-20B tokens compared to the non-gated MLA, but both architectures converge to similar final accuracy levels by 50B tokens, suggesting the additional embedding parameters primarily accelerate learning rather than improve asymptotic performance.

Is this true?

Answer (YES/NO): NO